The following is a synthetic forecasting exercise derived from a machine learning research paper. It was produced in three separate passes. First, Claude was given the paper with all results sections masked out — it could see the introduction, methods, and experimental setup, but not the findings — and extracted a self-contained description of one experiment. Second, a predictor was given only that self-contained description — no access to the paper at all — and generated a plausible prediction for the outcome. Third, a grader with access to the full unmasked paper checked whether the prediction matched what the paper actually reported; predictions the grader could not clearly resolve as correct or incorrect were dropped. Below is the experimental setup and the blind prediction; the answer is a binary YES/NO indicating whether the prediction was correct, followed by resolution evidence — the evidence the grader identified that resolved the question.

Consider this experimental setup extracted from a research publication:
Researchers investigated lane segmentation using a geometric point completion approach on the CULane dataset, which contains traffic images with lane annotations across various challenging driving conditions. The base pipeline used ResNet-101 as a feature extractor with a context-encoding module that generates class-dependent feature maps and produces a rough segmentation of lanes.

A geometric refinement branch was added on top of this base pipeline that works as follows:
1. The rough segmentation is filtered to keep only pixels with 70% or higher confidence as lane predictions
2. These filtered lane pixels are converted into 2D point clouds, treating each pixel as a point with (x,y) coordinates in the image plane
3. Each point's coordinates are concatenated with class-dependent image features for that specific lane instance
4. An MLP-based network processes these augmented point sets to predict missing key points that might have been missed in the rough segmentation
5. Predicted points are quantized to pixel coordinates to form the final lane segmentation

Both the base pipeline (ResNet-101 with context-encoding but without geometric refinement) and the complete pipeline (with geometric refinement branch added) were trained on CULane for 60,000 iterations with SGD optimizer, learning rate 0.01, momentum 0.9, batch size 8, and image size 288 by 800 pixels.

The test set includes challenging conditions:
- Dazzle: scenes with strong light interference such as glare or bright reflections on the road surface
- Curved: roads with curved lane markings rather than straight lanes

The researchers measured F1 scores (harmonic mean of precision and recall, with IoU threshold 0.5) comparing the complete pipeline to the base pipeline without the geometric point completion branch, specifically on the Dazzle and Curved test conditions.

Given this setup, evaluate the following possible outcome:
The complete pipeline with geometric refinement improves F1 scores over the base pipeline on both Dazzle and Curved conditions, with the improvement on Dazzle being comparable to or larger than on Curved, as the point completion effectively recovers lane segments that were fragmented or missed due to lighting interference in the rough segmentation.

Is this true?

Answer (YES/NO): NO